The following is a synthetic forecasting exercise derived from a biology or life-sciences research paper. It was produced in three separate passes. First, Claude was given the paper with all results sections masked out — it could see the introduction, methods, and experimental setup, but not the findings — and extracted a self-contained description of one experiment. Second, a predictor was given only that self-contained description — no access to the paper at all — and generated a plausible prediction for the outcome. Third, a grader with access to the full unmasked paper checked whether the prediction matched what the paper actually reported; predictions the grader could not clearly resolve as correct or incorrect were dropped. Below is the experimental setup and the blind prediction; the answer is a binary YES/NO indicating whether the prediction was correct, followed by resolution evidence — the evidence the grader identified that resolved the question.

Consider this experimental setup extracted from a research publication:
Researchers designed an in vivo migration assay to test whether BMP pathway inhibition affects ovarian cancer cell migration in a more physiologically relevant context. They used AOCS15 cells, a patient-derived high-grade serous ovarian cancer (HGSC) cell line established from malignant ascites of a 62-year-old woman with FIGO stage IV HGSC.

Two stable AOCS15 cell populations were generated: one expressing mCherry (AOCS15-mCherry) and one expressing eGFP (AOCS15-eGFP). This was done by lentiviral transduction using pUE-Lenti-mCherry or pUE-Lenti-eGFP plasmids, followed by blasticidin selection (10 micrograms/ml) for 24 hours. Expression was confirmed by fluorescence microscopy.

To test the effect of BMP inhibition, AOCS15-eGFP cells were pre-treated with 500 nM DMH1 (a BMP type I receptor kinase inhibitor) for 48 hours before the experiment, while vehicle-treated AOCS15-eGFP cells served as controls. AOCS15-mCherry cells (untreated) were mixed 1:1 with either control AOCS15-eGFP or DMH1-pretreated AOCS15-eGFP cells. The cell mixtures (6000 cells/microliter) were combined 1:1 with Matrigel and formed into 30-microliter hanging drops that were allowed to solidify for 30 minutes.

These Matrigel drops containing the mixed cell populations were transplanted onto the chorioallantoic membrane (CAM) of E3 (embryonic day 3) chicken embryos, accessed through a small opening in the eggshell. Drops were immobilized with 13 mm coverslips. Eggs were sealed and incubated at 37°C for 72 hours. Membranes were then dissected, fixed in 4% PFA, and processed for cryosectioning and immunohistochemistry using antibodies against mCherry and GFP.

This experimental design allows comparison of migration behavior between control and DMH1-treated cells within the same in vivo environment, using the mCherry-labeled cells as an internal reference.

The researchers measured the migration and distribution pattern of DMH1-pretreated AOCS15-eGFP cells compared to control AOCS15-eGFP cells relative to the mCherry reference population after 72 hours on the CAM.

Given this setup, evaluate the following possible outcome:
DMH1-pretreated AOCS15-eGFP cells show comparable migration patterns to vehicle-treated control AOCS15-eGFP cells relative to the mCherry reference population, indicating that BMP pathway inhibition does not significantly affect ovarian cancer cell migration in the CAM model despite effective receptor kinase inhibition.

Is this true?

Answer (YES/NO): NO